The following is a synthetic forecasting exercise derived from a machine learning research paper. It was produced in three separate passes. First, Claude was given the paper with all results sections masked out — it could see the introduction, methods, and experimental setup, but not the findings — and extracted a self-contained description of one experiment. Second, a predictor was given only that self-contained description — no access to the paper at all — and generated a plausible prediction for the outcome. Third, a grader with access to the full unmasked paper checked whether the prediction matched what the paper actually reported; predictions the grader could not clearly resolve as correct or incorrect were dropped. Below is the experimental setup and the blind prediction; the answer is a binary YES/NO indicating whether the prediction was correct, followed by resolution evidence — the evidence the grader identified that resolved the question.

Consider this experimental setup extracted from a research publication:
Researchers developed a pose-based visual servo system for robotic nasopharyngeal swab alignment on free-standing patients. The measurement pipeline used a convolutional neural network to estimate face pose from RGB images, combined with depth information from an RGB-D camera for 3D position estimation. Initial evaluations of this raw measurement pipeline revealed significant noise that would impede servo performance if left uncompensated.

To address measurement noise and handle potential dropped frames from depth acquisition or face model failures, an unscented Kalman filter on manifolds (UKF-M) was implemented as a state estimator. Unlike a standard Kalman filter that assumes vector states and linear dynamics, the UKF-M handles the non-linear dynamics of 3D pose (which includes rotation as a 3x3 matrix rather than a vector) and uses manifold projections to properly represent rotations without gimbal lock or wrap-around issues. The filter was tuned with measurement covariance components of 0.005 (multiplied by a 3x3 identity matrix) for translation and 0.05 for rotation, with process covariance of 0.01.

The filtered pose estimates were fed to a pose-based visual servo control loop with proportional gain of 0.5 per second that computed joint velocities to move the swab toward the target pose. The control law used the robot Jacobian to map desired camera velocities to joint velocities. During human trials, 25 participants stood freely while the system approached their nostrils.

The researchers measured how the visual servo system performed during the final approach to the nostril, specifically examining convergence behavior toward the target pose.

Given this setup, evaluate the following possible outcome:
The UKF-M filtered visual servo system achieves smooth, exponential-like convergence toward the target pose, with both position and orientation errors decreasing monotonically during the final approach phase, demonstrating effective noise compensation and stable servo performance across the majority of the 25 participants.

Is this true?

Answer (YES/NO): YES